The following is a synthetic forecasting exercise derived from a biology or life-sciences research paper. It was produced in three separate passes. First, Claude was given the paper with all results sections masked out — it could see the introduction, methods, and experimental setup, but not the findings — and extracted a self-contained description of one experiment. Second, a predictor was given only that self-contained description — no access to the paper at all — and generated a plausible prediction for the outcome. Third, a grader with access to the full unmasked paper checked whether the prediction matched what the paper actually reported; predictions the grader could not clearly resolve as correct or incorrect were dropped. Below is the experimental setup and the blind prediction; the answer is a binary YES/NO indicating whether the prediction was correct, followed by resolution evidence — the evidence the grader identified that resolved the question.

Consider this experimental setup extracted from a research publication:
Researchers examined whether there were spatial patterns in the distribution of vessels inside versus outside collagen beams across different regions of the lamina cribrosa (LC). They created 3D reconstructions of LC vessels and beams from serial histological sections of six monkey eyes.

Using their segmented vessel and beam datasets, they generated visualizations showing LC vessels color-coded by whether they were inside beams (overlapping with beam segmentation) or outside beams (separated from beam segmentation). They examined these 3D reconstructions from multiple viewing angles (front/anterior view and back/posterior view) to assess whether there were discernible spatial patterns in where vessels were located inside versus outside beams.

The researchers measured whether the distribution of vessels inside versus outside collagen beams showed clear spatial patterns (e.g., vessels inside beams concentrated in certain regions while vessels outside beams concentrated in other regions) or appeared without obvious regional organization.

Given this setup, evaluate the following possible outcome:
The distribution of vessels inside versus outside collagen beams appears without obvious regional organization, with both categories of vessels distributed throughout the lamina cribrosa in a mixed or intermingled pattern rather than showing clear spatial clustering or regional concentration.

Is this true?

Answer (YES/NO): YES